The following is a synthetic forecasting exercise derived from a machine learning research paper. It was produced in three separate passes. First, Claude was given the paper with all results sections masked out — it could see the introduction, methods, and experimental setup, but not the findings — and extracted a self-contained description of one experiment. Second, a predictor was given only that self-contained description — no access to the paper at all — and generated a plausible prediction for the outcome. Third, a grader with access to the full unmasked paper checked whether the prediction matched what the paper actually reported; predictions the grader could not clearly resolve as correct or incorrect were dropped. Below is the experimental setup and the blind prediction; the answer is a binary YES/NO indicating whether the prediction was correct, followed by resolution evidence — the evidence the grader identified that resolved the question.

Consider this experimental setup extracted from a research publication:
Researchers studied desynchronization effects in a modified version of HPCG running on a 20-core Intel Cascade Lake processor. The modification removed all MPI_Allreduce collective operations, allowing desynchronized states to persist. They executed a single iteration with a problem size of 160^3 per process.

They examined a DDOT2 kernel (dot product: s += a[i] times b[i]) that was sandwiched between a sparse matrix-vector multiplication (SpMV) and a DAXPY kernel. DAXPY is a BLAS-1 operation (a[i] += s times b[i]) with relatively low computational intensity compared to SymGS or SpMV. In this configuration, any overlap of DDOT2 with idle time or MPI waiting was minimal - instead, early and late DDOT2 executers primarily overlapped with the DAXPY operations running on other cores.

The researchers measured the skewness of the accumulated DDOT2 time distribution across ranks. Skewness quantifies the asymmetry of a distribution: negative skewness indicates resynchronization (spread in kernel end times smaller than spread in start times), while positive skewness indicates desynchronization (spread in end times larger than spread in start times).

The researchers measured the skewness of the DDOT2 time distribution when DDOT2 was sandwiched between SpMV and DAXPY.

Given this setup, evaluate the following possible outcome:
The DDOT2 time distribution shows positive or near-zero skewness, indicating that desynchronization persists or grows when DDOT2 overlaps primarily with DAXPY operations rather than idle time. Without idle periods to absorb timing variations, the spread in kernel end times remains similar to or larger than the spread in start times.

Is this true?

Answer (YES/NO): YES